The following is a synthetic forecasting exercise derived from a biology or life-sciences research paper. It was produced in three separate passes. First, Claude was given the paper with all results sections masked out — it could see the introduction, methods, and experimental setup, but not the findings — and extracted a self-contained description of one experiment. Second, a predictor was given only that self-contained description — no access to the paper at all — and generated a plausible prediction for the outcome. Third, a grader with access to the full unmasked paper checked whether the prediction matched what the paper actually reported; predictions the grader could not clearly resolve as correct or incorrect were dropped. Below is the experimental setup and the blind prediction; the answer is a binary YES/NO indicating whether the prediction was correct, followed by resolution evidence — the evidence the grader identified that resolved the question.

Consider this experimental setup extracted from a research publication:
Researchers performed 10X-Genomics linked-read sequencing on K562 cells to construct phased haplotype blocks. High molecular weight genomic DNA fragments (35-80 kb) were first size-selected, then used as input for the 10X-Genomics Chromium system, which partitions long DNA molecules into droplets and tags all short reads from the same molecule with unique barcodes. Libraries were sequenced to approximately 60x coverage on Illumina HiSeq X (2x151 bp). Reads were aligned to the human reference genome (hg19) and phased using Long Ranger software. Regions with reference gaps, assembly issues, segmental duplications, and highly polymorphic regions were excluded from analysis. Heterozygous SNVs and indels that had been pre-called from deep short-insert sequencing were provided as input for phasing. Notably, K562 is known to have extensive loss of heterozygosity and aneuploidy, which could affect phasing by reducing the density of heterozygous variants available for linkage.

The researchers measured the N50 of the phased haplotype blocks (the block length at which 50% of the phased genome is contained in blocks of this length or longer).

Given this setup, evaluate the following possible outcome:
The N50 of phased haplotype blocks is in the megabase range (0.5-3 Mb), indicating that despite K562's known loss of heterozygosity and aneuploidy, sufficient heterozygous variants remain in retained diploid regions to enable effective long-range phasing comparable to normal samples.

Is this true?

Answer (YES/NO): YES